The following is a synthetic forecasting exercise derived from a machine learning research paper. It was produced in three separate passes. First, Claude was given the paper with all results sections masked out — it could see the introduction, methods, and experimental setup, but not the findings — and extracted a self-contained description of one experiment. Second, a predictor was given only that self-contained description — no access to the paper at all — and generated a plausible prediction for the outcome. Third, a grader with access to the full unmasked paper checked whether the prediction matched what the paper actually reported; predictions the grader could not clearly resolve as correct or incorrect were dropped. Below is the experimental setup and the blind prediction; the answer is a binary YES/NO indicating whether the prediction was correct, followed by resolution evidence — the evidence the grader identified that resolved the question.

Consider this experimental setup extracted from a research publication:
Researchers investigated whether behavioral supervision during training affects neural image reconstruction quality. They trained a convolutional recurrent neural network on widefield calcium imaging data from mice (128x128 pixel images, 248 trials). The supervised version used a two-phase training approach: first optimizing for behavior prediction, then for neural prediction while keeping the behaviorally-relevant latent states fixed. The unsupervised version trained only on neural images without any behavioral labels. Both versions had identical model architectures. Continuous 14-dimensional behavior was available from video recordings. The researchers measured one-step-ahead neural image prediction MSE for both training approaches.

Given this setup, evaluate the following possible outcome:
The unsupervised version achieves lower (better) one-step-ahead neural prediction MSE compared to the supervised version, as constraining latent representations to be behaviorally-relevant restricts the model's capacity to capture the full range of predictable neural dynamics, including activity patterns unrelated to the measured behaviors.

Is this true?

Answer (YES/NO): YES